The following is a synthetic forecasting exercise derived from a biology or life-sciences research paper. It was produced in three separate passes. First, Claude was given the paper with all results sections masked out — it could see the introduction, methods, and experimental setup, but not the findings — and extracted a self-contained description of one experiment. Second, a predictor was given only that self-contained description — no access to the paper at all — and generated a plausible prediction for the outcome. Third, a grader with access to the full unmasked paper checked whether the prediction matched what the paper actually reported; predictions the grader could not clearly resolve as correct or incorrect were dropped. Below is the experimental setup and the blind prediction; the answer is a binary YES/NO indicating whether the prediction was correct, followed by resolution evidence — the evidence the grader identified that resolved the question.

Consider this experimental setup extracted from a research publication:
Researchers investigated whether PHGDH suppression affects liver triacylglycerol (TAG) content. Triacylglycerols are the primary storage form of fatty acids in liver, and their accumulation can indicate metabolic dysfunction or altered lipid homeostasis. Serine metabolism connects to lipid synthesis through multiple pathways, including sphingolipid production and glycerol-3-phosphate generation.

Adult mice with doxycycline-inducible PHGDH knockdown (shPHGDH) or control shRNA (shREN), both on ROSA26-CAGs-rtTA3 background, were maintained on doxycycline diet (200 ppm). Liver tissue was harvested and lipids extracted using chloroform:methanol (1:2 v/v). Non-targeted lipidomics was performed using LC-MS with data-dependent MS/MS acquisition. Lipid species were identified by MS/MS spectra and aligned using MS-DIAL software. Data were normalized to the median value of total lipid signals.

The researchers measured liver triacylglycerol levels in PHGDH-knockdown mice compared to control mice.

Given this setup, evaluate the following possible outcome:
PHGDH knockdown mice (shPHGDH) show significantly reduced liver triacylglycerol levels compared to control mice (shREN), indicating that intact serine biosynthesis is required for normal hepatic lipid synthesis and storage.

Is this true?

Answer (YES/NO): NO